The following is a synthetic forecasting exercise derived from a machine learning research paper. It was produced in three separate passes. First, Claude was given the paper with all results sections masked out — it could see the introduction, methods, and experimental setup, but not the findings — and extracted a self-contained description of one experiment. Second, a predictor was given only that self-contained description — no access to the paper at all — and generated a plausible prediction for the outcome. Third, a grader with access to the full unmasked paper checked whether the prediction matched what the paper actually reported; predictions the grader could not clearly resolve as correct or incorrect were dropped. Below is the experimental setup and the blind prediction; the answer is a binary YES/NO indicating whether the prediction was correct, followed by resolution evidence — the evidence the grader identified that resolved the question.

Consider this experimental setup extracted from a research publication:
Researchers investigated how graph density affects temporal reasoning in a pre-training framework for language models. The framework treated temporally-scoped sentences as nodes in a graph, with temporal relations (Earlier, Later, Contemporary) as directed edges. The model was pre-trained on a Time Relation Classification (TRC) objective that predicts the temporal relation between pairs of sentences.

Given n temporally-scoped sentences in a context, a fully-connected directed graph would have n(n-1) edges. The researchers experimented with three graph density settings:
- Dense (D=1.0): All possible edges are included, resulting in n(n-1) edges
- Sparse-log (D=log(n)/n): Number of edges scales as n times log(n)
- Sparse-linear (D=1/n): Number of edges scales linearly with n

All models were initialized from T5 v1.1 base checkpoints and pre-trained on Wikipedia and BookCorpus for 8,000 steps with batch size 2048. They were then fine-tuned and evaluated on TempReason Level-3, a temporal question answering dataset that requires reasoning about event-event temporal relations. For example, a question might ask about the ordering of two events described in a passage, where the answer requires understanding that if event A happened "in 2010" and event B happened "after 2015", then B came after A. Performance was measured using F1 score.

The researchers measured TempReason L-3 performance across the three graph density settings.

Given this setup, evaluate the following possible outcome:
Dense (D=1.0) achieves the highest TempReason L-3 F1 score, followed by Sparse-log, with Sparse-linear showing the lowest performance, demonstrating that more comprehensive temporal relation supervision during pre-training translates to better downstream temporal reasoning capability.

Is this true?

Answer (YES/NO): NO